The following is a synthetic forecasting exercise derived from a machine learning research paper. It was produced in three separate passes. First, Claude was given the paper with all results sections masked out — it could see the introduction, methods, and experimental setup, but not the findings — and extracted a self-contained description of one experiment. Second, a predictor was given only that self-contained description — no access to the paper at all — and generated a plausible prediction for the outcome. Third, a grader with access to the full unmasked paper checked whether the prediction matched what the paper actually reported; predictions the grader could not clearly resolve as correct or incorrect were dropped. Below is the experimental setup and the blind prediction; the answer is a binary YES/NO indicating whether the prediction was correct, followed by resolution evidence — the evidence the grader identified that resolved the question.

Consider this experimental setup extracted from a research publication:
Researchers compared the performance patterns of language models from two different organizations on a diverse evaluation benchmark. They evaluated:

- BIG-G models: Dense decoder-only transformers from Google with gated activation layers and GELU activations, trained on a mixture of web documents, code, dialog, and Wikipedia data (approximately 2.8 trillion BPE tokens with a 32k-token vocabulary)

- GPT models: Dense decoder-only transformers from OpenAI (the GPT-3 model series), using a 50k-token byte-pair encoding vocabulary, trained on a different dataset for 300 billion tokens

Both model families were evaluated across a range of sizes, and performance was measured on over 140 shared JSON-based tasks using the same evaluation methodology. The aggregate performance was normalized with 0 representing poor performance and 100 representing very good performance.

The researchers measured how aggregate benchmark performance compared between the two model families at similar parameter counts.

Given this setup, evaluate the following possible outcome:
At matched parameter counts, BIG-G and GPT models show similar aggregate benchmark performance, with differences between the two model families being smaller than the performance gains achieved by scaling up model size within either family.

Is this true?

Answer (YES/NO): YES